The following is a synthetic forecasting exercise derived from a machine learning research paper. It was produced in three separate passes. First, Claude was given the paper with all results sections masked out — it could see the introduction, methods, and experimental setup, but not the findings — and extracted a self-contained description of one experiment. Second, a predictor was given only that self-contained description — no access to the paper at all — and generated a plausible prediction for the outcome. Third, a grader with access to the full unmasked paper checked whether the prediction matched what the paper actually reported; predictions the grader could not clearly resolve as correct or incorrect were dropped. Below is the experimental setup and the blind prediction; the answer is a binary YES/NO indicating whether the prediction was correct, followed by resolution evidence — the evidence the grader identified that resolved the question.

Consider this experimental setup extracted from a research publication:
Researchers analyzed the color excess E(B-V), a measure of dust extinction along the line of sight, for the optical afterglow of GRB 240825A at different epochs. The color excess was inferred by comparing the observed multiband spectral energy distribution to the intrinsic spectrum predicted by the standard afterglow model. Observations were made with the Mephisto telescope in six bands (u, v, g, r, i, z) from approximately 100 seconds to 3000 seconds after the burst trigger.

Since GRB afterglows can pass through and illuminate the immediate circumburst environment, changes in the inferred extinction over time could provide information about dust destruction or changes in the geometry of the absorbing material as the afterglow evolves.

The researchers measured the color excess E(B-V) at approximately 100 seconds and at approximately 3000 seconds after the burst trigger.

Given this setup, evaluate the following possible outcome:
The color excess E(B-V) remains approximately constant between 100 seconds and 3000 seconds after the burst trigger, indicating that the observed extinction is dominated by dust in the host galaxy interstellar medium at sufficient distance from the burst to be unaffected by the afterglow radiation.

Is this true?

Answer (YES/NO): NO